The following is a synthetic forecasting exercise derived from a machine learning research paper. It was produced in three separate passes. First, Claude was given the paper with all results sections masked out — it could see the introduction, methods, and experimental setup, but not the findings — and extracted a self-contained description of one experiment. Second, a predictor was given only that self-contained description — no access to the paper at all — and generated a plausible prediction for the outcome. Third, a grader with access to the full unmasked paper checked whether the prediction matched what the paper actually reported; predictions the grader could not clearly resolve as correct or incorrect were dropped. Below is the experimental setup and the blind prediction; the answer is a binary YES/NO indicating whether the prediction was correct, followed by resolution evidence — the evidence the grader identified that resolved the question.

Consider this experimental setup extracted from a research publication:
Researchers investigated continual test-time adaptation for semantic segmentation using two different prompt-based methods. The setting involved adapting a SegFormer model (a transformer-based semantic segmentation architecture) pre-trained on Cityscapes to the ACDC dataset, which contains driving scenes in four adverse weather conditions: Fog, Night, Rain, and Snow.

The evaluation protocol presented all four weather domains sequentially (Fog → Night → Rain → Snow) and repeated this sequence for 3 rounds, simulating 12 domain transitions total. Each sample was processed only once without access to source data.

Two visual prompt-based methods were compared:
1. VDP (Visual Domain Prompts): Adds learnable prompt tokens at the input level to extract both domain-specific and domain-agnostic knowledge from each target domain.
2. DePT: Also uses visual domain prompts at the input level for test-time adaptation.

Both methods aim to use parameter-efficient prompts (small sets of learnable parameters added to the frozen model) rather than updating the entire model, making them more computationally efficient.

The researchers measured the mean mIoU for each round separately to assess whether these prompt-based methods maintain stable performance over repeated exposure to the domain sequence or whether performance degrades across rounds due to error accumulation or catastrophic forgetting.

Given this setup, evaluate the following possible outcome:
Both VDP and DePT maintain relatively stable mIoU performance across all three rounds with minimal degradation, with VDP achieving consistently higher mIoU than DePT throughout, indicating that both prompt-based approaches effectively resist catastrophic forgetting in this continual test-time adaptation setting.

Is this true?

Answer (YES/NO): NO